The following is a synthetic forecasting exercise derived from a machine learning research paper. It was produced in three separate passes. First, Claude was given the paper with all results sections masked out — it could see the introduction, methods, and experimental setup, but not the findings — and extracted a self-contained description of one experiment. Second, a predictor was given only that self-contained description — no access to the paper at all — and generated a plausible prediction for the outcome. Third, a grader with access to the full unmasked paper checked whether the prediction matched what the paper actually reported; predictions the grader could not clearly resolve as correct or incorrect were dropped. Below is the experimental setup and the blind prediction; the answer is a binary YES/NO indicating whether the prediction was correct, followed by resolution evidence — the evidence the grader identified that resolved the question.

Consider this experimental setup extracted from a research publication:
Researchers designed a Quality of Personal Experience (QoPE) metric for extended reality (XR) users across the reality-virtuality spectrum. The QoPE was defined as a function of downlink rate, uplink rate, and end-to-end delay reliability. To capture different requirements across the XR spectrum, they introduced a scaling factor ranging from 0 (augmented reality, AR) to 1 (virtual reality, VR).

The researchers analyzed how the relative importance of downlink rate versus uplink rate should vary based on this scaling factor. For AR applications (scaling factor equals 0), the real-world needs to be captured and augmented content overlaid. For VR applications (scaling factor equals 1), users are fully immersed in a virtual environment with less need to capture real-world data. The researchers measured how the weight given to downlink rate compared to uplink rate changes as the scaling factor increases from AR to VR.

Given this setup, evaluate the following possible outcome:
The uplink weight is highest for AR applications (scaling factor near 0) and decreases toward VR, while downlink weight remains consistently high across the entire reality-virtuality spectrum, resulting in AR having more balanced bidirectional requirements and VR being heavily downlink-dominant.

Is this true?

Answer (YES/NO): YES